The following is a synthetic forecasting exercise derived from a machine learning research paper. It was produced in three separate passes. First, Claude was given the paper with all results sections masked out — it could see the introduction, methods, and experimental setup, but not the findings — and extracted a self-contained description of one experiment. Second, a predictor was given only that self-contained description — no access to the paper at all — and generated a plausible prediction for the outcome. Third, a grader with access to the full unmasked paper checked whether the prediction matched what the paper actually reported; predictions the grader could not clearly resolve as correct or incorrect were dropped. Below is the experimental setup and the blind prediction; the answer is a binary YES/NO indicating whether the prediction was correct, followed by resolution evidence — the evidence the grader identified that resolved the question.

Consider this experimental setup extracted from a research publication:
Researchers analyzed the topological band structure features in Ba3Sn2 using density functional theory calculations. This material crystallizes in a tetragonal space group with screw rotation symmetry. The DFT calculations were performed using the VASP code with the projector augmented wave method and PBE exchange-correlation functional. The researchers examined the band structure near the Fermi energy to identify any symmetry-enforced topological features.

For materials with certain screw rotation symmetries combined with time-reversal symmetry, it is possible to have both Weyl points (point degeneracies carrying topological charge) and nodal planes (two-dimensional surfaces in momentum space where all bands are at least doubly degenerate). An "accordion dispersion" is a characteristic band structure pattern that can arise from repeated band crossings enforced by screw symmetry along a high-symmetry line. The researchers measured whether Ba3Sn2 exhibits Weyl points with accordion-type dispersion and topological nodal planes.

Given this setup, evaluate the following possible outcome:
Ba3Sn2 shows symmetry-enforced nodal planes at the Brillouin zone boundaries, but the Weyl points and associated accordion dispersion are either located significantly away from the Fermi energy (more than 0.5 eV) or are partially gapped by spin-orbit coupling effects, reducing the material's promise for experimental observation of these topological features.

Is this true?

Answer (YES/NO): NO